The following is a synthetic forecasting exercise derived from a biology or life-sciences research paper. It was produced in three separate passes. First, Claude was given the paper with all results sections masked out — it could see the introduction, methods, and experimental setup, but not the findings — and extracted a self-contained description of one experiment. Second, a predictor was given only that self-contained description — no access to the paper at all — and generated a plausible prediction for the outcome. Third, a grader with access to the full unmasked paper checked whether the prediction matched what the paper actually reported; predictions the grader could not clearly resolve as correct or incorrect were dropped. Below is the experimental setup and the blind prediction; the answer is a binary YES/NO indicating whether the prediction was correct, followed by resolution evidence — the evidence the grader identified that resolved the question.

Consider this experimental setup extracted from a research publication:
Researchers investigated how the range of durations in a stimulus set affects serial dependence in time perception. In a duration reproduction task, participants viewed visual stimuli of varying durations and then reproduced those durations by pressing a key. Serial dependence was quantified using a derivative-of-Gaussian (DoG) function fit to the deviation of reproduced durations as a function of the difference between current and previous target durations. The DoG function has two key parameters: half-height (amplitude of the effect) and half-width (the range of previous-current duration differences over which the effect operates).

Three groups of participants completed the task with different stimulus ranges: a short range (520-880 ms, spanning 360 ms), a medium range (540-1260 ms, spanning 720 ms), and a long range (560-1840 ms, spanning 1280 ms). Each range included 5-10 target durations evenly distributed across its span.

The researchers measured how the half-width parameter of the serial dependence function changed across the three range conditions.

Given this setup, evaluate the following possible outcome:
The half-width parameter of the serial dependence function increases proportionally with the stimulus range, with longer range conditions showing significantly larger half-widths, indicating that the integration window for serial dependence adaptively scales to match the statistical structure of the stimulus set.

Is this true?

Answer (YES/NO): YES